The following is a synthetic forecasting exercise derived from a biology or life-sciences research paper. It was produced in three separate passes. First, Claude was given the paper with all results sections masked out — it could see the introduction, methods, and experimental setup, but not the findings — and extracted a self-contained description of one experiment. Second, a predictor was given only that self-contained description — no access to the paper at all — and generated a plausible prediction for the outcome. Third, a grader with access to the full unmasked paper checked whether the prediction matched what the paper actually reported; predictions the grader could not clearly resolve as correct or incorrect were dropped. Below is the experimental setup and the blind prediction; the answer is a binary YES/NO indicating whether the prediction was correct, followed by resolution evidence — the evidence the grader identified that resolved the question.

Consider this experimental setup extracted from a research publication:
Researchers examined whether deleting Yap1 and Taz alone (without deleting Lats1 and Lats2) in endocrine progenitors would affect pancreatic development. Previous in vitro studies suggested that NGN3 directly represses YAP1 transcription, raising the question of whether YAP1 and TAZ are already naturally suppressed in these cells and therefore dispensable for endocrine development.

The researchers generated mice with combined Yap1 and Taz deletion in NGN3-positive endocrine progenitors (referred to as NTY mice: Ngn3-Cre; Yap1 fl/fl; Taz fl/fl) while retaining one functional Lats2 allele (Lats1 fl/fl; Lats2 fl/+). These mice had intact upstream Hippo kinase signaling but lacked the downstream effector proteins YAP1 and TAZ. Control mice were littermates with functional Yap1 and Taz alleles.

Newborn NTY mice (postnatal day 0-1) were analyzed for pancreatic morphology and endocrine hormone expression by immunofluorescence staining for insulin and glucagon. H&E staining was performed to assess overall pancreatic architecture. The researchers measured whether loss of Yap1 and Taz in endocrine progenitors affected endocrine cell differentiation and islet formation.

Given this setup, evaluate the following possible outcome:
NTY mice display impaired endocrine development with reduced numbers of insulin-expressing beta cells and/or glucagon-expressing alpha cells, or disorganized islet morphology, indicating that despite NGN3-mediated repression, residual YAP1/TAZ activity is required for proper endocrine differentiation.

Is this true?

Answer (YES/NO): NO